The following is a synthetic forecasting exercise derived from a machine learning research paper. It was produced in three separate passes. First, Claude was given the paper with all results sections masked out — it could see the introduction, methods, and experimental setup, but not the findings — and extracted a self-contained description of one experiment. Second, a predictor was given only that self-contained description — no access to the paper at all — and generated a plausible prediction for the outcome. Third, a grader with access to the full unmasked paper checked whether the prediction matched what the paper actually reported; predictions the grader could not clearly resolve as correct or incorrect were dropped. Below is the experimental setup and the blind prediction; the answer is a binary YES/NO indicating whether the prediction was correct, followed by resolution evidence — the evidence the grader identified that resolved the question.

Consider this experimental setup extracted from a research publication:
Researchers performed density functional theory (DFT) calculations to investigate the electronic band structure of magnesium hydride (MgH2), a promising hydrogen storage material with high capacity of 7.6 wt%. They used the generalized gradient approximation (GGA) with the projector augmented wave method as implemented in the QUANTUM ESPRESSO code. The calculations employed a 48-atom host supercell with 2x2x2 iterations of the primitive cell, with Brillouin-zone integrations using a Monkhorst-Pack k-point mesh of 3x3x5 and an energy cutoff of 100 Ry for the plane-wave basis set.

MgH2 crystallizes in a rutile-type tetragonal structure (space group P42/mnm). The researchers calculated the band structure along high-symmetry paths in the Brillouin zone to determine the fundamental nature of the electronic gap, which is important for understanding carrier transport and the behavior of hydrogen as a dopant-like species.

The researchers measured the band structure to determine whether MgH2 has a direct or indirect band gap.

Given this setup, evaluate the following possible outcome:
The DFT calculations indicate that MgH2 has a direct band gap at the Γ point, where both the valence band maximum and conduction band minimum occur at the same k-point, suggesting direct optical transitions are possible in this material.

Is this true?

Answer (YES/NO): NO